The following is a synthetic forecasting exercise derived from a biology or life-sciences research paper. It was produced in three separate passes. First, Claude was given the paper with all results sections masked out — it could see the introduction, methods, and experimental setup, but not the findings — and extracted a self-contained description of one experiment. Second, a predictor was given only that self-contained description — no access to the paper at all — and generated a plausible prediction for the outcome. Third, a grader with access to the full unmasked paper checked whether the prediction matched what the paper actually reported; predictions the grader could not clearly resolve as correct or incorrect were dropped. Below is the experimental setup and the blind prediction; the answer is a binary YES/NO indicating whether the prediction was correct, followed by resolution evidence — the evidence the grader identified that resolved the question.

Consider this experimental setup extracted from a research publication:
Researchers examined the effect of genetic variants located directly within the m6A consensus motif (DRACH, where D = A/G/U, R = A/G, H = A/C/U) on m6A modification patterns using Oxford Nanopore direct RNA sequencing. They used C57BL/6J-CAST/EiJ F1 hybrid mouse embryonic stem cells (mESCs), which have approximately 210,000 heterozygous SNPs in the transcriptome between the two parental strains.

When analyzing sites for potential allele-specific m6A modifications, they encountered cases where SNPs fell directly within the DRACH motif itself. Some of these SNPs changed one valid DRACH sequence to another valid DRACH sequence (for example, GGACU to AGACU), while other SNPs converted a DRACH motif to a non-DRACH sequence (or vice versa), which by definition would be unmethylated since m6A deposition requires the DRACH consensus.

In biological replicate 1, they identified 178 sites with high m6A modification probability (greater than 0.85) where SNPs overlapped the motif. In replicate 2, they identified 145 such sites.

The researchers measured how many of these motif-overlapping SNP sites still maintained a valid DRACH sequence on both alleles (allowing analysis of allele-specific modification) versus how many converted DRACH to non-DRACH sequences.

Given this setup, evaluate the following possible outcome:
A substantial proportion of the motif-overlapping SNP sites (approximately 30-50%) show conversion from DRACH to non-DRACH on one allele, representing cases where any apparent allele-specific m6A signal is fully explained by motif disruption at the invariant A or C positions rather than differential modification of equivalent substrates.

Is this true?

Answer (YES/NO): NO